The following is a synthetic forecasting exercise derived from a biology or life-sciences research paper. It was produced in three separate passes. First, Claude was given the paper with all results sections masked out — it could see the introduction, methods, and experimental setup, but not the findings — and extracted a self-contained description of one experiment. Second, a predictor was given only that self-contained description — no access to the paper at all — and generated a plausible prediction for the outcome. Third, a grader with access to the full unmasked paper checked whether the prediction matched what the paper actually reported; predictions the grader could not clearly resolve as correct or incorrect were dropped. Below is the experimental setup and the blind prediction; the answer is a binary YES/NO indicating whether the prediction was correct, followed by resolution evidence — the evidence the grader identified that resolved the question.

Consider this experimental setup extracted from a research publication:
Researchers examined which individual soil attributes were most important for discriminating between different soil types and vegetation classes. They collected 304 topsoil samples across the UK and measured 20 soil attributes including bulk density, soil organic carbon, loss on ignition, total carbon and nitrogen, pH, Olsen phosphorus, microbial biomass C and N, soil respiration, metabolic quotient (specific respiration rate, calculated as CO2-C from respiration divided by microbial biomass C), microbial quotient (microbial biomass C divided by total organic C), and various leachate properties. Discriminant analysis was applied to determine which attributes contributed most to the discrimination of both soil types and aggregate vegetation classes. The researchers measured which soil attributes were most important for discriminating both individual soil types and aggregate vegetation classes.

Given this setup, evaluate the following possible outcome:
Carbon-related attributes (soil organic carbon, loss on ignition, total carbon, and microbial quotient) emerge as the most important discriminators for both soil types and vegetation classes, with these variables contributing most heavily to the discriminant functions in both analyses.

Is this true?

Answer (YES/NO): NO